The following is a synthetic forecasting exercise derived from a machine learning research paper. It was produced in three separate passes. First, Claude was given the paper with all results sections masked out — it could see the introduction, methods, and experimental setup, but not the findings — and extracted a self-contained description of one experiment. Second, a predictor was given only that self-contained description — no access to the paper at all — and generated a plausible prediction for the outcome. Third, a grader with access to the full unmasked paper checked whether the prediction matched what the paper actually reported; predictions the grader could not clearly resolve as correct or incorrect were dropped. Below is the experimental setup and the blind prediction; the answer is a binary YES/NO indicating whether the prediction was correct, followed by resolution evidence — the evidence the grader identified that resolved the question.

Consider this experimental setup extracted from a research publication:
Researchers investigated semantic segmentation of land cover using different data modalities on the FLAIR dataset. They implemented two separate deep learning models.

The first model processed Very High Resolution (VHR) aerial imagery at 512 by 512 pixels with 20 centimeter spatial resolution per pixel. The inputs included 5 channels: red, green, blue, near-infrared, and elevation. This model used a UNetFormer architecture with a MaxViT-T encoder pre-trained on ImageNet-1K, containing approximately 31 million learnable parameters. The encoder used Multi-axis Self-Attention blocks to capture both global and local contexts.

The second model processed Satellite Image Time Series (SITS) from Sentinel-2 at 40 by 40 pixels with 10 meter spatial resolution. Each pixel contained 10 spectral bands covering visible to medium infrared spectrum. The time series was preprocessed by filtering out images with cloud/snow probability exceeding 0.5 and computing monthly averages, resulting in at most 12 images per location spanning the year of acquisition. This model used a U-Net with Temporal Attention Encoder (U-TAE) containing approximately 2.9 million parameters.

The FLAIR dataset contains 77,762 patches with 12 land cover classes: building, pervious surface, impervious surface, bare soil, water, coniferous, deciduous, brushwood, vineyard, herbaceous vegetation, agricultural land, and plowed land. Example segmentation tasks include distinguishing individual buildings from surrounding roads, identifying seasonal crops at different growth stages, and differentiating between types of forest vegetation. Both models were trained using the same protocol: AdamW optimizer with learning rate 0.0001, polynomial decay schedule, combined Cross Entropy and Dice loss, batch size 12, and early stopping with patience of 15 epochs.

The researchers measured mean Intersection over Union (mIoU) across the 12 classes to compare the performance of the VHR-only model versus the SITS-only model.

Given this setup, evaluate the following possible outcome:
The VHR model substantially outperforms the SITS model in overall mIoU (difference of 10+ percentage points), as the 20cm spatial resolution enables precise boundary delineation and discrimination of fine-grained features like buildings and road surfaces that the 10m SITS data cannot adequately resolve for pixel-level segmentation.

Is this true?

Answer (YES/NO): YES